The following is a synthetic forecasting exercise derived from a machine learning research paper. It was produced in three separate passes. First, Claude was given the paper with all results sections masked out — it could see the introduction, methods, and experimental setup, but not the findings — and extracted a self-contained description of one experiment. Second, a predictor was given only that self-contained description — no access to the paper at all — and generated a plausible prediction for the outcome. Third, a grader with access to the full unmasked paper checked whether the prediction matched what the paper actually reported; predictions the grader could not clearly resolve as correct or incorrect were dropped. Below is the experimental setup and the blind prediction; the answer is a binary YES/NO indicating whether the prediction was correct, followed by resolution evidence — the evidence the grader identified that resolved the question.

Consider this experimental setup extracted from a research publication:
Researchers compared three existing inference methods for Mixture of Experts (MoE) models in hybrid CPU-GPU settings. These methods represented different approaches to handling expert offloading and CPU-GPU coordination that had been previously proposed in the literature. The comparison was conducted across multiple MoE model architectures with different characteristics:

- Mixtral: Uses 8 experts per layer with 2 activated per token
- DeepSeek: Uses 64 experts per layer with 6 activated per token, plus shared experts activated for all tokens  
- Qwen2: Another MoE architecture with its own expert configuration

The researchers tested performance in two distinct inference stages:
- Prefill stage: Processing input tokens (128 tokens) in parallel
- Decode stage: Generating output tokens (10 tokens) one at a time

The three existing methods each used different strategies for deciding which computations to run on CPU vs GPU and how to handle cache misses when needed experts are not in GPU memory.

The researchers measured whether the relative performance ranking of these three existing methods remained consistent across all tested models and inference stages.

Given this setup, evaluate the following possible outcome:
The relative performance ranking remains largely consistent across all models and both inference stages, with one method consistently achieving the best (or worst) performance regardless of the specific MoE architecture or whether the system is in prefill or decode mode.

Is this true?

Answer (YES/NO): NO